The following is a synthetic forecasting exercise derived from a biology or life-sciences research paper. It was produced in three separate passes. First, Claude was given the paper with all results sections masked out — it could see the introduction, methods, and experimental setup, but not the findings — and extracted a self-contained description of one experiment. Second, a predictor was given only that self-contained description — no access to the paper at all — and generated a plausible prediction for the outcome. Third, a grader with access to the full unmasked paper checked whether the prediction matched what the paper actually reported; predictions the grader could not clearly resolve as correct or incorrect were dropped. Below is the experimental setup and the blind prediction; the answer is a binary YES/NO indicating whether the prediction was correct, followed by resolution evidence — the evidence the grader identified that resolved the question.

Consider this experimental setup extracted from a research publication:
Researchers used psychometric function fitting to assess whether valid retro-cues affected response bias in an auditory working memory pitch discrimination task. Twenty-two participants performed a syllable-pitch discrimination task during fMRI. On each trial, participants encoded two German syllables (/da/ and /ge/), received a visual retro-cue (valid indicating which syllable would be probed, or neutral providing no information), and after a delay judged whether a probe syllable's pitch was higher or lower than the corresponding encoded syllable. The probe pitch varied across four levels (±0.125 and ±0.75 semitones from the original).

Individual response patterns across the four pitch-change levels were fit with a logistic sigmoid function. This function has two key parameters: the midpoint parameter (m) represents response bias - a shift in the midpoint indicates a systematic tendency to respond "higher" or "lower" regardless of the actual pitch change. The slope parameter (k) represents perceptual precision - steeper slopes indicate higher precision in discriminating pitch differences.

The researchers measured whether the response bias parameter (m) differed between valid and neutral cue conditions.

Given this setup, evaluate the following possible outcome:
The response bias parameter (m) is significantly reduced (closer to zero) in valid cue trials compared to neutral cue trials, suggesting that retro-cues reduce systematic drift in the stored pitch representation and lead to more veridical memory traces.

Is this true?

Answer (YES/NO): NO